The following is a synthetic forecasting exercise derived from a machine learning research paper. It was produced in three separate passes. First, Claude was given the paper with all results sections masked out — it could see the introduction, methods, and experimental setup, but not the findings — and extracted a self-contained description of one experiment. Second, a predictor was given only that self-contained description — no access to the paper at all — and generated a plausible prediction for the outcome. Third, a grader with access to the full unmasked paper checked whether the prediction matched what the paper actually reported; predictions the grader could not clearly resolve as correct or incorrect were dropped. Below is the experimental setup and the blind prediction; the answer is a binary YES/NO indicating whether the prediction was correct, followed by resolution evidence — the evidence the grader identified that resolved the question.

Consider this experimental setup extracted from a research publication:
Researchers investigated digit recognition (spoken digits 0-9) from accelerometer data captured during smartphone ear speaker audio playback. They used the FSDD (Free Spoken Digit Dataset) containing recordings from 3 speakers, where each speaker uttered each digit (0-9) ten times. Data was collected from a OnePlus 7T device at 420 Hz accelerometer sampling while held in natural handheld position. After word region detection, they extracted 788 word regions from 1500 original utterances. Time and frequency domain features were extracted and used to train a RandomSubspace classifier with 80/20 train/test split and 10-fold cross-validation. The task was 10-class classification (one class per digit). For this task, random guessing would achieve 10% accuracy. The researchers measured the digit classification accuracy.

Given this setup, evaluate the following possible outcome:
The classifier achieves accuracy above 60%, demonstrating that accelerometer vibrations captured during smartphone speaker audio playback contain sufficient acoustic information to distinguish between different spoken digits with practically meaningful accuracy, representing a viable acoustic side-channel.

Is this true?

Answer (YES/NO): NO